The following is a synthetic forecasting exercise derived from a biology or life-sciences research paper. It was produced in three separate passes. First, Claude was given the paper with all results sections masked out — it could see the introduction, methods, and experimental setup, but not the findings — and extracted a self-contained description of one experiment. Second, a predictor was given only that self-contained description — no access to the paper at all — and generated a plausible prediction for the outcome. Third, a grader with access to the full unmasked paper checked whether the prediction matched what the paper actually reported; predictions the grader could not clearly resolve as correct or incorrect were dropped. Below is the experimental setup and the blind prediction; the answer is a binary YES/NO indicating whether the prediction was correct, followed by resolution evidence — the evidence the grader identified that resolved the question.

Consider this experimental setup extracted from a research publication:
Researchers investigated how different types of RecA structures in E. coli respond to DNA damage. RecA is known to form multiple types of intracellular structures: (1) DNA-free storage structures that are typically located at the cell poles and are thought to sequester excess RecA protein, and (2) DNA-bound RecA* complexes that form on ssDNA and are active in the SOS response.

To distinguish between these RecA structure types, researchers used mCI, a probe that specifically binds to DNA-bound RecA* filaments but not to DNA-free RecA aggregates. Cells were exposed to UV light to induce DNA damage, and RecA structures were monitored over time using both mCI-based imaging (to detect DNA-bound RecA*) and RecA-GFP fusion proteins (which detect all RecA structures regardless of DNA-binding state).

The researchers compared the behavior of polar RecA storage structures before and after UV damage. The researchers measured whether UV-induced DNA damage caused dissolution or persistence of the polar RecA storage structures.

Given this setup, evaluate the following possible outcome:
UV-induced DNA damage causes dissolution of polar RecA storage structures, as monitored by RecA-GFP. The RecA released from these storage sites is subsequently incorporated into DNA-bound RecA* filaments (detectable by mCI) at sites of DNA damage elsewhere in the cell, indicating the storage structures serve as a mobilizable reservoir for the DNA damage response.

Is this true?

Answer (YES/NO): YES